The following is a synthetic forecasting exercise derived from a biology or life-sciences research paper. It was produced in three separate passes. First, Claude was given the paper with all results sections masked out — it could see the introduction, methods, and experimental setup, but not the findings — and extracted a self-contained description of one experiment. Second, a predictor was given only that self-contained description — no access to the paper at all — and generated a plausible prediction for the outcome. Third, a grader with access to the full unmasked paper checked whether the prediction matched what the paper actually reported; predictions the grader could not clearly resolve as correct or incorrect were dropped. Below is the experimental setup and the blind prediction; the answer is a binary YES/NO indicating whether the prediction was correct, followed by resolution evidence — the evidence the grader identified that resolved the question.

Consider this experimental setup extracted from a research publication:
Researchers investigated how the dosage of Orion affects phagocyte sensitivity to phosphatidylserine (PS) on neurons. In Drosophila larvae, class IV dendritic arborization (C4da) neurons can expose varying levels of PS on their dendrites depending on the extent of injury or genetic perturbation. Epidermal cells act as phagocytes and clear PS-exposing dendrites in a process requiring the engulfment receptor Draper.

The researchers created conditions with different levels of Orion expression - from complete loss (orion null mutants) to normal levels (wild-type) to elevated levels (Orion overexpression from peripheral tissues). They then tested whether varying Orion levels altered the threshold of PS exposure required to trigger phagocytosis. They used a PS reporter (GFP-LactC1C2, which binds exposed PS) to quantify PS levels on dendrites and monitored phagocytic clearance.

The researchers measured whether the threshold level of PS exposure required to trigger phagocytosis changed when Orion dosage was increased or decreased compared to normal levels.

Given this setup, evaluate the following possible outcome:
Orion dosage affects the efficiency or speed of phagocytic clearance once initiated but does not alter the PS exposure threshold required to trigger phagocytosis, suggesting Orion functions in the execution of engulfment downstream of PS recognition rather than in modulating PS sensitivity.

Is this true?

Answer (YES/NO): NO